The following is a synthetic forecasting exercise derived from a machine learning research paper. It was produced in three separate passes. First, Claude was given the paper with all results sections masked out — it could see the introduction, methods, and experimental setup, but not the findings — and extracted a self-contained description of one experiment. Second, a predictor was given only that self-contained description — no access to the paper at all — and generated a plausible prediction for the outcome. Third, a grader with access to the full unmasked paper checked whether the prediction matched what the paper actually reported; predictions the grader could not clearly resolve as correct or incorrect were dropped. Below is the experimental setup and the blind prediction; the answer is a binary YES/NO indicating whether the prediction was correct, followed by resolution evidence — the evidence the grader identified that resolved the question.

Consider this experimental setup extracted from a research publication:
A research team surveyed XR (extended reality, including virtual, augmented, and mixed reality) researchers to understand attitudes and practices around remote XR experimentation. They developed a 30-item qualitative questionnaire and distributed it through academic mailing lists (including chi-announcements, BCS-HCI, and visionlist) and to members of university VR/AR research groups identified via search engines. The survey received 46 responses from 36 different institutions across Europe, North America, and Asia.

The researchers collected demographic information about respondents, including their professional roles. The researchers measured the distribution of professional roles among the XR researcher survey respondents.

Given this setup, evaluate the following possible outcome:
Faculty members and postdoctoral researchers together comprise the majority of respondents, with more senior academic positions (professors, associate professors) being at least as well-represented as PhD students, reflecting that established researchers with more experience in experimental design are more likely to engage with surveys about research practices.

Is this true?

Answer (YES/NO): NO